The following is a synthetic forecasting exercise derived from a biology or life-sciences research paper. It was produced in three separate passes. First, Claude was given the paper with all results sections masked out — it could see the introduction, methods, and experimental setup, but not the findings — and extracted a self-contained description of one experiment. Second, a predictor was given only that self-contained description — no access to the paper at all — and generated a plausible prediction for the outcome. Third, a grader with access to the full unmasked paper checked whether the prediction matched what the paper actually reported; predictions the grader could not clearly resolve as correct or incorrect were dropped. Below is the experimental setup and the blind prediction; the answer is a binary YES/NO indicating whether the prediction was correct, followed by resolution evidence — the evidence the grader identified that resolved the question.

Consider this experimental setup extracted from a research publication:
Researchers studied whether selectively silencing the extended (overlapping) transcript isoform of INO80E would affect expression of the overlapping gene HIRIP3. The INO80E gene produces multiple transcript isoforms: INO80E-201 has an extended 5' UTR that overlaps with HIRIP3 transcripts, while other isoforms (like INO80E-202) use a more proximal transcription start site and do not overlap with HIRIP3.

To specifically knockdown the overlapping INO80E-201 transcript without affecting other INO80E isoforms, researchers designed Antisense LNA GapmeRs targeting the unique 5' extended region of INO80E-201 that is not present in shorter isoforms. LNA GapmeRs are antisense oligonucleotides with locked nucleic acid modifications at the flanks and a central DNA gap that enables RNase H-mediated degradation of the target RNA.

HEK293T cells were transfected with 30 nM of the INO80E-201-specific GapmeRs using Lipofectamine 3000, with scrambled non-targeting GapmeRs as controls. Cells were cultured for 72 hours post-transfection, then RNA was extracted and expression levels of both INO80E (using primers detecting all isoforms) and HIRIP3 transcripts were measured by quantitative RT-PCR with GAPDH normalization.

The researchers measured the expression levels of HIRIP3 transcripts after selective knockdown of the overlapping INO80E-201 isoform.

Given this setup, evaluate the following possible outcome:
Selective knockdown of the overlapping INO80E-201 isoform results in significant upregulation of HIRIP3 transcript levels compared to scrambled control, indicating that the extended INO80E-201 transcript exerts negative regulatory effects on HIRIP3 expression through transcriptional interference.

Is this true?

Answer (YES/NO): NO